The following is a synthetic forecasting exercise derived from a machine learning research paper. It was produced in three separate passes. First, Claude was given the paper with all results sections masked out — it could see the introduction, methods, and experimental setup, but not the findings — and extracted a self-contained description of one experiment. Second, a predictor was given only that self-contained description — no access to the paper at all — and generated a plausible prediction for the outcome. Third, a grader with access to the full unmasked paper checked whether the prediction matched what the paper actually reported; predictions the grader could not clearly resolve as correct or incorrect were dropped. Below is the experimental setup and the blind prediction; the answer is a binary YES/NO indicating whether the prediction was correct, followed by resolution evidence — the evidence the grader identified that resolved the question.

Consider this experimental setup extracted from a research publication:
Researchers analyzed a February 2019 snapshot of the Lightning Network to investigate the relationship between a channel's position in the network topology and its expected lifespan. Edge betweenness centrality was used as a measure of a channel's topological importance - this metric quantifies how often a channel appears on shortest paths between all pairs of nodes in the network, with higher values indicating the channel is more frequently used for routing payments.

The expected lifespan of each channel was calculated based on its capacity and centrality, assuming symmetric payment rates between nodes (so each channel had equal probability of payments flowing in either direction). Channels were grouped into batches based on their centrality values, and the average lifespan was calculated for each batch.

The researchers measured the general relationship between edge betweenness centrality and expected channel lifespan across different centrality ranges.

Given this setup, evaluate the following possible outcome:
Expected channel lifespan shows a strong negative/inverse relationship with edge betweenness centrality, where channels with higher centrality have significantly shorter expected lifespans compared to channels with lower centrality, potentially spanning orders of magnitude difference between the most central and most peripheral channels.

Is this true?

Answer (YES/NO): YES